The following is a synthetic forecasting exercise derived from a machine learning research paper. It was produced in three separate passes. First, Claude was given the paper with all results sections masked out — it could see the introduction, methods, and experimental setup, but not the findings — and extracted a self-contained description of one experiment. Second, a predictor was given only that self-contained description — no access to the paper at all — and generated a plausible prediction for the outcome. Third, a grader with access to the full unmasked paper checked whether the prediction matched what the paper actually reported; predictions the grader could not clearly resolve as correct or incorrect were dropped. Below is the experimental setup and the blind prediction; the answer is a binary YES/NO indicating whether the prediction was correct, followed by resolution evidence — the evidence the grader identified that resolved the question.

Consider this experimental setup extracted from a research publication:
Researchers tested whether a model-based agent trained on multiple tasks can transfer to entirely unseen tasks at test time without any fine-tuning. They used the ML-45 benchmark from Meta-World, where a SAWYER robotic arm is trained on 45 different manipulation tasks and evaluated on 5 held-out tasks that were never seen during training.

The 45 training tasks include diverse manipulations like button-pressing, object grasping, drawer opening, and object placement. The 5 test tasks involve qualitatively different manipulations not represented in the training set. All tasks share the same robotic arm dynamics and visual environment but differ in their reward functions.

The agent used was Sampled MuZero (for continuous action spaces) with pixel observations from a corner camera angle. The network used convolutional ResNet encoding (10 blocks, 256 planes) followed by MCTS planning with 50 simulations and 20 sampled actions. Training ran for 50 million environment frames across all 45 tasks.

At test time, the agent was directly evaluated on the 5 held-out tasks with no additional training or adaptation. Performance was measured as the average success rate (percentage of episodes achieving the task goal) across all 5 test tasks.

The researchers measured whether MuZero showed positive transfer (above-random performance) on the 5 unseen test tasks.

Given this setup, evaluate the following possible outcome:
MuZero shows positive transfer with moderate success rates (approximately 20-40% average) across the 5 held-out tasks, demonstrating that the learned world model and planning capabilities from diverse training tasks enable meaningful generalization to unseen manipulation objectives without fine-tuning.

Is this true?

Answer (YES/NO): NO